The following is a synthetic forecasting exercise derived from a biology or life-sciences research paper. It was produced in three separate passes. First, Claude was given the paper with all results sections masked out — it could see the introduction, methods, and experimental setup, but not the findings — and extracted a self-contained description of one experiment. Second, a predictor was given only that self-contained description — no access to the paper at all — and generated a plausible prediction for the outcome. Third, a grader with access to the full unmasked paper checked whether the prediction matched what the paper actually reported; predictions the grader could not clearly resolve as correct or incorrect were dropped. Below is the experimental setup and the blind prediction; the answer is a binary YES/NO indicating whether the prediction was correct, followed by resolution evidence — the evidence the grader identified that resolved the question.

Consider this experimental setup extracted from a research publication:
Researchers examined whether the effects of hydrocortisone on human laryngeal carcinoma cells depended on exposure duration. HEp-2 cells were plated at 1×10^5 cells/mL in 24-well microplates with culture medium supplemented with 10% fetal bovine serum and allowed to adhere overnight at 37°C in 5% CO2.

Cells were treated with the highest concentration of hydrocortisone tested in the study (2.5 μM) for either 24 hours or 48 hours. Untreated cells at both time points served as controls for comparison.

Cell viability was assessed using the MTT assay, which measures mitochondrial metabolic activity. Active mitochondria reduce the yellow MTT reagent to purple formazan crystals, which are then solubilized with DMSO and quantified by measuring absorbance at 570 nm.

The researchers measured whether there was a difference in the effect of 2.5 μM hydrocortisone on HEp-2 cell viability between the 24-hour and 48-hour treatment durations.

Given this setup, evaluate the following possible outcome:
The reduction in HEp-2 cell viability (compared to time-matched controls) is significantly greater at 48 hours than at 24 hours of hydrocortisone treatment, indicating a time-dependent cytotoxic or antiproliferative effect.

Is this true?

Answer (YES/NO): NO